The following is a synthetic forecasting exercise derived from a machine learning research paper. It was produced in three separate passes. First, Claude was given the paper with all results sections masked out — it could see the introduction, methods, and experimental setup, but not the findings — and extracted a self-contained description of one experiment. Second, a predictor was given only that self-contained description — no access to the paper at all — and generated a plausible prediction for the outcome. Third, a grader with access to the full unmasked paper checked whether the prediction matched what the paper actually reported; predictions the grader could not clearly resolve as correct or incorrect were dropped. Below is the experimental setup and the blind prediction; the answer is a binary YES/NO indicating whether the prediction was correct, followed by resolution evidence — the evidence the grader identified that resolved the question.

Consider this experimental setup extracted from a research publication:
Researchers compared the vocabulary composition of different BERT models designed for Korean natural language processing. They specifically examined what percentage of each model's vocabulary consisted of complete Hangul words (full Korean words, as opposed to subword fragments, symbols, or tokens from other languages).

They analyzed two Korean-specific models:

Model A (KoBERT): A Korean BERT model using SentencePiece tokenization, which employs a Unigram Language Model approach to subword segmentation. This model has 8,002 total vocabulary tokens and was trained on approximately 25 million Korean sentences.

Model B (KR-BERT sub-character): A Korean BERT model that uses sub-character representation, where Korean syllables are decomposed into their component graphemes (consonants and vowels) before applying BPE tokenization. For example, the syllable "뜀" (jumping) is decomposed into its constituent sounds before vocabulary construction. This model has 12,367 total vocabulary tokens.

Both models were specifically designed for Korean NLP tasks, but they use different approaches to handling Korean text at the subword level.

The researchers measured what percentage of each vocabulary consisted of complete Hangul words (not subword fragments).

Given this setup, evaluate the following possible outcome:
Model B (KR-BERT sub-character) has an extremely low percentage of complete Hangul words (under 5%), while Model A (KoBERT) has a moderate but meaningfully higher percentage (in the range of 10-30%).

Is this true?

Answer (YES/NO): NO